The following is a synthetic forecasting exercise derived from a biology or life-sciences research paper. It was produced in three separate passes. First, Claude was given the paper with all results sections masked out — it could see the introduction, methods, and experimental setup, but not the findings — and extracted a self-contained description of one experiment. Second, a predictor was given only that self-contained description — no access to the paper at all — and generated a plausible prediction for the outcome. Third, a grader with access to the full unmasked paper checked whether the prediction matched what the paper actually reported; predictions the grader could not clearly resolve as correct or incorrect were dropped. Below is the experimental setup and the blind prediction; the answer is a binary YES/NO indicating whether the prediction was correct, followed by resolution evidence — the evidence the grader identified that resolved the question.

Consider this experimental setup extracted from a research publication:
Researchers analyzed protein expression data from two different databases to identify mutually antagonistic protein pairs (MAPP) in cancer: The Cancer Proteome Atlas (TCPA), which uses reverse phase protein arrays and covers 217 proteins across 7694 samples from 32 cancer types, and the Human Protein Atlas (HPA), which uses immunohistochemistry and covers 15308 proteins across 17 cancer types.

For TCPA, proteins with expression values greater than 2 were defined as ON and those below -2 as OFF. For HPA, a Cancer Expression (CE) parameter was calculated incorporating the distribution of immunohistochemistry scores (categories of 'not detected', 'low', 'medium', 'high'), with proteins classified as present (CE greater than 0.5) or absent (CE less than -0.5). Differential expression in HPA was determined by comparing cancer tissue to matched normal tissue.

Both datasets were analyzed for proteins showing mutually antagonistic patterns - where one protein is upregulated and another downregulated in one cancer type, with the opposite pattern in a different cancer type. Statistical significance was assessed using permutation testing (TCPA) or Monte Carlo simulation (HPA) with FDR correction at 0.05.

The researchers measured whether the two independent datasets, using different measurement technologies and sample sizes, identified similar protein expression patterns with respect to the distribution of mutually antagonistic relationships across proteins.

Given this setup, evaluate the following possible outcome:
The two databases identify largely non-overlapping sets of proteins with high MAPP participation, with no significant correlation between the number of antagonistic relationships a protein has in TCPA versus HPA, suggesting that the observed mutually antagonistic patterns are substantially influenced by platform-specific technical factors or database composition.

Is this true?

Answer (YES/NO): YES